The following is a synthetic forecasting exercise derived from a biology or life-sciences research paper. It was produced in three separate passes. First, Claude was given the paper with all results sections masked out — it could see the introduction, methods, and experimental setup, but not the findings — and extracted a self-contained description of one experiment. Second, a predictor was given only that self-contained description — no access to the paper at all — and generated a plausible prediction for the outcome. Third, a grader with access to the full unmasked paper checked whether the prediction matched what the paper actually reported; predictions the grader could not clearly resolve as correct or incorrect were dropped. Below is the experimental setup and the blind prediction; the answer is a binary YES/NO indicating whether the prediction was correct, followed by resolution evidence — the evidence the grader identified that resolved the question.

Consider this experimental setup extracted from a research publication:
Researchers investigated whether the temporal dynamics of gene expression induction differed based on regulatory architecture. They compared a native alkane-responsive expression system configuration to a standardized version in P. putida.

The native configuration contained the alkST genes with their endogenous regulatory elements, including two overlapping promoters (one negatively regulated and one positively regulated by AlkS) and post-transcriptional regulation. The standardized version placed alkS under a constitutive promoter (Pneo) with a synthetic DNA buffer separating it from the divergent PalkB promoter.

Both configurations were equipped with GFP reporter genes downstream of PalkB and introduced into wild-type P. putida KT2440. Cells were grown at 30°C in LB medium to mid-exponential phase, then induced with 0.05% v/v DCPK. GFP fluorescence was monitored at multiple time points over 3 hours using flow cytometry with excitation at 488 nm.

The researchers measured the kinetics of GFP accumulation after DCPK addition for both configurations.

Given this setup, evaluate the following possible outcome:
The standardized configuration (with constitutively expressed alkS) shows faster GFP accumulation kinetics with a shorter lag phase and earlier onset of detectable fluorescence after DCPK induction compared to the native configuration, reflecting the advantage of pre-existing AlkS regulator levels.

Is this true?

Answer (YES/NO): YES